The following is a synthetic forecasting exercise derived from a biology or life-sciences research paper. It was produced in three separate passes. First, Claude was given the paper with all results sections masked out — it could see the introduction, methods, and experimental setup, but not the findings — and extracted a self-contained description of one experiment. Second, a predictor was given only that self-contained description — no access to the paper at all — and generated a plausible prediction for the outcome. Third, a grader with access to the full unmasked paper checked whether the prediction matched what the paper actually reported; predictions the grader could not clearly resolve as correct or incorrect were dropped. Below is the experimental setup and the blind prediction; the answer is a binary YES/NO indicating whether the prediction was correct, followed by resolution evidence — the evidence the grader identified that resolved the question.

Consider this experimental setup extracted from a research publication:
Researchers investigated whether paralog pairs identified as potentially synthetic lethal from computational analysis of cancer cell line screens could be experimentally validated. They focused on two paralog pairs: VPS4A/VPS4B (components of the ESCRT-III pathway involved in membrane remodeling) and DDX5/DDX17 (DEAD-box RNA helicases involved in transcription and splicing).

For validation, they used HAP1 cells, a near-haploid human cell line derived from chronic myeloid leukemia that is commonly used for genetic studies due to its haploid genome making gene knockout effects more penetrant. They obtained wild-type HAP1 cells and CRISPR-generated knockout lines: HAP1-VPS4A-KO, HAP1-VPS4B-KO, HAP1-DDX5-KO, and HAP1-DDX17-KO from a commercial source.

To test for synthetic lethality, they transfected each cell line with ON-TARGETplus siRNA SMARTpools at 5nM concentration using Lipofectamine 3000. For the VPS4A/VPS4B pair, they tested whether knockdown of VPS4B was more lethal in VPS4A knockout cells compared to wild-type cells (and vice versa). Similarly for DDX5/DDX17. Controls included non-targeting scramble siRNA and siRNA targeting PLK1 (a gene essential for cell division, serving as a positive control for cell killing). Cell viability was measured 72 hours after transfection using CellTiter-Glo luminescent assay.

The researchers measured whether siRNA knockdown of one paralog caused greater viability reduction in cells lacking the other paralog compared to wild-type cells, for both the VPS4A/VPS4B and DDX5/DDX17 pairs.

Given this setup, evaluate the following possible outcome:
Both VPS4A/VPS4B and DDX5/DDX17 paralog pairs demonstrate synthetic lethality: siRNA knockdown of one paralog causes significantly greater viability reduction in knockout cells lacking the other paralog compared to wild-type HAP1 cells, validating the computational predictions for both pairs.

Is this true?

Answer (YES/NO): YES